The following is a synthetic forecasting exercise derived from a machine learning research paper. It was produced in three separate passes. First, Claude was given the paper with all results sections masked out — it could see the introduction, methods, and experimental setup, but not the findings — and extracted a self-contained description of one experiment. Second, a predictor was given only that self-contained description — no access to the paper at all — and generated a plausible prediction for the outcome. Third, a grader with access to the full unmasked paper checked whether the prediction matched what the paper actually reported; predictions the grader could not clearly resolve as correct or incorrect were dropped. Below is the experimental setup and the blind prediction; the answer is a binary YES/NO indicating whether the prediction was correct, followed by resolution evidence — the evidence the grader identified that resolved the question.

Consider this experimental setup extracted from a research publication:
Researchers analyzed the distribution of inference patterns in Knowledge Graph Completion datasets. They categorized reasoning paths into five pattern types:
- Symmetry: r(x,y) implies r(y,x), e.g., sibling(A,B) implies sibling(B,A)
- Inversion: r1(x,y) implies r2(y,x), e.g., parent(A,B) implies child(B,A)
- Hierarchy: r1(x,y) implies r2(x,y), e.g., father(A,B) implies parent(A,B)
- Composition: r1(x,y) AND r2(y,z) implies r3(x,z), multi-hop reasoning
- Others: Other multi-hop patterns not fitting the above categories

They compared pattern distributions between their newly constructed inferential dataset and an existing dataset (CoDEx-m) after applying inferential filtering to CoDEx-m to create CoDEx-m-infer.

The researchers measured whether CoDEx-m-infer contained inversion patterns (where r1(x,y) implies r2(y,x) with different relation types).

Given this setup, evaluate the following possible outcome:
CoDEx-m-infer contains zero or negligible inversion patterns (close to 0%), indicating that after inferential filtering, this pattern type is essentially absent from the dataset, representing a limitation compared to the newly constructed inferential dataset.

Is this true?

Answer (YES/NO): YES